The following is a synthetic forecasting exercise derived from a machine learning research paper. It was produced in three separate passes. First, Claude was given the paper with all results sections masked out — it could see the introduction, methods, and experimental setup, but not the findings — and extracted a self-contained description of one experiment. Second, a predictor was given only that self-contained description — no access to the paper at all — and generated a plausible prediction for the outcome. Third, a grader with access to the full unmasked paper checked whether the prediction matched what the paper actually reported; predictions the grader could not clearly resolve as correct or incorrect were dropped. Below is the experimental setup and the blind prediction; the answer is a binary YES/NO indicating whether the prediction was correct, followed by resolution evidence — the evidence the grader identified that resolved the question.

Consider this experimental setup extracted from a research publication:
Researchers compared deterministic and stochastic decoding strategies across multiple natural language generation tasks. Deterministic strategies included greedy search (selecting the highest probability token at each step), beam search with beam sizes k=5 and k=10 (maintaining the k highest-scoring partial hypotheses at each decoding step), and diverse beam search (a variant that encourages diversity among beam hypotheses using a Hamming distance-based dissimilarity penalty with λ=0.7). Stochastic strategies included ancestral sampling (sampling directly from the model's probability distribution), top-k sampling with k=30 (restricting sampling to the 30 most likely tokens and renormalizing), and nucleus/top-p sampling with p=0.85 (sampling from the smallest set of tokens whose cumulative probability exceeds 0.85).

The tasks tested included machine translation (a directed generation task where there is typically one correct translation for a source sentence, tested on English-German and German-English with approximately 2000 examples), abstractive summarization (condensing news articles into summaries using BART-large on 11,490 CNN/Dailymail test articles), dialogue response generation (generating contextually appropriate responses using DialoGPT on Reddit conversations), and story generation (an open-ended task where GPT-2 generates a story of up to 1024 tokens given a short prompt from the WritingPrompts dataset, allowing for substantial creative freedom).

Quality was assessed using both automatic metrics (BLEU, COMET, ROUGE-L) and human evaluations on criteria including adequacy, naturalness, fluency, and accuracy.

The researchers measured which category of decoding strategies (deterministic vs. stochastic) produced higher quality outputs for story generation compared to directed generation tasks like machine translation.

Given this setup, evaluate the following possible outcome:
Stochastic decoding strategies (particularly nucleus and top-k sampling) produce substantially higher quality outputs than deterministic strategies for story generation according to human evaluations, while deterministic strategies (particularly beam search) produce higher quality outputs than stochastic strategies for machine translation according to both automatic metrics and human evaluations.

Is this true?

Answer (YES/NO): NO